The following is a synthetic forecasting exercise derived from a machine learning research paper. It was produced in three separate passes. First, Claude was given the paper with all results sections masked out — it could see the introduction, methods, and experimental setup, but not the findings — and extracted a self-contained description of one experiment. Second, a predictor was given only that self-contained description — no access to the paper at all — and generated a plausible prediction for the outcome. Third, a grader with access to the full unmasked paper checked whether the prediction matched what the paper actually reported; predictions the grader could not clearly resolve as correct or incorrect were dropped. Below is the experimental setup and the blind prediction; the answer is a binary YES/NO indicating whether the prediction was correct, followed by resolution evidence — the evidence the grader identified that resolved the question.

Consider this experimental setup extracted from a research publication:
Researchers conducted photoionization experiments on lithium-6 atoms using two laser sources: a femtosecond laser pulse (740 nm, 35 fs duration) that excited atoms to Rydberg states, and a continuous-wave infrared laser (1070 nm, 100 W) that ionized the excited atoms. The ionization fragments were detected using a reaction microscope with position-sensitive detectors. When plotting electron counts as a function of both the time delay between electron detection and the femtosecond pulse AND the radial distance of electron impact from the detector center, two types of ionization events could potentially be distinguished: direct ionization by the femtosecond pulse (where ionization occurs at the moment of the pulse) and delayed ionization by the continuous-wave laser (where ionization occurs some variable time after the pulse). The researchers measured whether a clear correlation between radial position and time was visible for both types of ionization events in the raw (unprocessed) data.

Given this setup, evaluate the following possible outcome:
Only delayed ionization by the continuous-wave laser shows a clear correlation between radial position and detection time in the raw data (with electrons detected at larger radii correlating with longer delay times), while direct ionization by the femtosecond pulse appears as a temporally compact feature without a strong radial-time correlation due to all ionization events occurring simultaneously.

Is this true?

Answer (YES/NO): NO